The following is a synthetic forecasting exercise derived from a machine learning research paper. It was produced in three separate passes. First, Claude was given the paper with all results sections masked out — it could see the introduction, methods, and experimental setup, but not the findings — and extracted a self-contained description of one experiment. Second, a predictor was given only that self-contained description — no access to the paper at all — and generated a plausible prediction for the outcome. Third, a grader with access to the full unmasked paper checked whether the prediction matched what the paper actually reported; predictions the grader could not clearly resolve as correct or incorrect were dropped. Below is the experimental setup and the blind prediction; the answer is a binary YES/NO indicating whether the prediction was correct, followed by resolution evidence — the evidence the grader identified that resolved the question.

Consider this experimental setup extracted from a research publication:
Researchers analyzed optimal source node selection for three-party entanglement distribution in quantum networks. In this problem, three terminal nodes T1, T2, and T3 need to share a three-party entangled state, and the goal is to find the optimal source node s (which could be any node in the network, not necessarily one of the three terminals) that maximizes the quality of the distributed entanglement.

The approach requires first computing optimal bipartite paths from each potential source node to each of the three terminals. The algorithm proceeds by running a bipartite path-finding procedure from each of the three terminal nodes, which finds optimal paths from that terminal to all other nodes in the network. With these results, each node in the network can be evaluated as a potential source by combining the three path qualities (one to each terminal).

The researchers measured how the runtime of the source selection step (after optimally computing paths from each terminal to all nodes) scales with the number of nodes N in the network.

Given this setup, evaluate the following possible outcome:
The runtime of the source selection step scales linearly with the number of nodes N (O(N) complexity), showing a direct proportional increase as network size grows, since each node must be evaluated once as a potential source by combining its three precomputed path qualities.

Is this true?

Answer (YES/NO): NO